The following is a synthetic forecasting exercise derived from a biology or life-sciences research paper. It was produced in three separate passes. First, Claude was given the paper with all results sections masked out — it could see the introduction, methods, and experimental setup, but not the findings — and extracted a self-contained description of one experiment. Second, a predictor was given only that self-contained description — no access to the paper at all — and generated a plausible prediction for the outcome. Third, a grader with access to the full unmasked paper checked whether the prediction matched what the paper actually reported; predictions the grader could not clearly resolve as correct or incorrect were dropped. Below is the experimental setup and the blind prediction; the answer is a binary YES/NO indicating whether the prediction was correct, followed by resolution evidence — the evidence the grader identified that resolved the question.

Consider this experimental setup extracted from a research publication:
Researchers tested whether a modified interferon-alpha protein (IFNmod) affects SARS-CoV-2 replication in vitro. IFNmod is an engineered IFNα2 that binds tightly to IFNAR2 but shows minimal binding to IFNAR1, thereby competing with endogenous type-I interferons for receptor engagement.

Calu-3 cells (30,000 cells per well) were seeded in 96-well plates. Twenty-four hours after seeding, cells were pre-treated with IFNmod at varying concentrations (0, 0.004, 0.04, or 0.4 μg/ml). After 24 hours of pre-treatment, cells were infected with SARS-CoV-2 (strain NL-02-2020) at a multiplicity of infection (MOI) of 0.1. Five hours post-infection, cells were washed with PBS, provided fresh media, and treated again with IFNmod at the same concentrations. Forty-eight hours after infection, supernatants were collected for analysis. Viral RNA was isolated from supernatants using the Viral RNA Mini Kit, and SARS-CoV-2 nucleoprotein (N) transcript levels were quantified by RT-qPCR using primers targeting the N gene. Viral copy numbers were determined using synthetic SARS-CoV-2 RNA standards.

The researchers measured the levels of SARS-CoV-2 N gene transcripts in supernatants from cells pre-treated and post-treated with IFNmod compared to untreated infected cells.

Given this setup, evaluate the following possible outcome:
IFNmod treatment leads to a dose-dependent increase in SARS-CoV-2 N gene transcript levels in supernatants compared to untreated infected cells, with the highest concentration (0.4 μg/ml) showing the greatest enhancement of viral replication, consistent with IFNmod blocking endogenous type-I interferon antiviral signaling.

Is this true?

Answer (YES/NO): NO